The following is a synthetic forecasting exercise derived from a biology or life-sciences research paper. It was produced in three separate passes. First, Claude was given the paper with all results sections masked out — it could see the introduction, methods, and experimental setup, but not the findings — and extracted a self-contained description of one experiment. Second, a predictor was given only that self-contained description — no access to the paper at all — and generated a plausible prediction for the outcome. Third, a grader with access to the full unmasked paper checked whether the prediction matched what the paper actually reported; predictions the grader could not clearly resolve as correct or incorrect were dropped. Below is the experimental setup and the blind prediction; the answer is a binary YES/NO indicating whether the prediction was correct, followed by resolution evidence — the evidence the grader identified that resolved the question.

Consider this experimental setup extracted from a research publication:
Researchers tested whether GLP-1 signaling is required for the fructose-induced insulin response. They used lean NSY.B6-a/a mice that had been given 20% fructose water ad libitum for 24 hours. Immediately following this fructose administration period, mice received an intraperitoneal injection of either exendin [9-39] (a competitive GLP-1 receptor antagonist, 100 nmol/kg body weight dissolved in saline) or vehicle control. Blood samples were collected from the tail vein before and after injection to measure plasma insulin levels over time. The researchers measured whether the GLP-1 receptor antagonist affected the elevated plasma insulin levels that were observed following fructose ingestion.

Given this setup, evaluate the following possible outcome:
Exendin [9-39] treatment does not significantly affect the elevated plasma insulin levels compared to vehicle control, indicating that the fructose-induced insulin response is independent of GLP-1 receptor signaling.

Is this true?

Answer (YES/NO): NO